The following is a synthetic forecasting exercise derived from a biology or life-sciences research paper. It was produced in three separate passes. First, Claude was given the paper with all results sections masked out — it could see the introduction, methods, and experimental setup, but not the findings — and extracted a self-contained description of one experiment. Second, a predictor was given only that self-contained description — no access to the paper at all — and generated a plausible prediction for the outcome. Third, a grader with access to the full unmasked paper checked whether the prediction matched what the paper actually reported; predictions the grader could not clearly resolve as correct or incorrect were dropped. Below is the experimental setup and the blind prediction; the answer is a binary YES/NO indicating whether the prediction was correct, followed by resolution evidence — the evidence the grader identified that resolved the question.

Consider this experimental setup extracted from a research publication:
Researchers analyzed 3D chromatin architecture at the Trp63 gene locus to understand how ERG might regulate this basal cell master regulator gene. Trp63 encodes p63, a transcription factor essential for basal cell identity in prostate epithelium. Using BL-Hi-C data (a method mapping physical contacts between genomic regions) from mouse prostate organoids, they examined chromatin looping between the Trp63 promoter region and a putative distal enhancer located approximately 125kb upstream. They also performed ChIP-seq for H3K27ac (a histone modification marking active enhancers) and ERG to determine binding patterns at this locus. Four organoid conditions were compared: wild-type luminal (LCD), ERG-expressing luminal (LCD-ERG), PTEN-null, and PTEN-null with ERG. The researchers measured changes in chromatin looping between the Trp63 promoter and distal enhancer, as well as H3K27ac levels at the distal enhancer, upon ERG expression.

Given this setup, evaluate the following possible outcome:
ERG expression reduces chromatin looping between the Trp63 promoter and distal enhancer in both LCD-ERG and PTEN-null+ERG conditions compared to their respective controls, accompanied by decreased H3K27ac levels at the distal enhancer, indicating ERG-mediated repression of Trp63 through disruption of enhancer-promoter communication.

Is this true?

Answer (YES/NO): YES